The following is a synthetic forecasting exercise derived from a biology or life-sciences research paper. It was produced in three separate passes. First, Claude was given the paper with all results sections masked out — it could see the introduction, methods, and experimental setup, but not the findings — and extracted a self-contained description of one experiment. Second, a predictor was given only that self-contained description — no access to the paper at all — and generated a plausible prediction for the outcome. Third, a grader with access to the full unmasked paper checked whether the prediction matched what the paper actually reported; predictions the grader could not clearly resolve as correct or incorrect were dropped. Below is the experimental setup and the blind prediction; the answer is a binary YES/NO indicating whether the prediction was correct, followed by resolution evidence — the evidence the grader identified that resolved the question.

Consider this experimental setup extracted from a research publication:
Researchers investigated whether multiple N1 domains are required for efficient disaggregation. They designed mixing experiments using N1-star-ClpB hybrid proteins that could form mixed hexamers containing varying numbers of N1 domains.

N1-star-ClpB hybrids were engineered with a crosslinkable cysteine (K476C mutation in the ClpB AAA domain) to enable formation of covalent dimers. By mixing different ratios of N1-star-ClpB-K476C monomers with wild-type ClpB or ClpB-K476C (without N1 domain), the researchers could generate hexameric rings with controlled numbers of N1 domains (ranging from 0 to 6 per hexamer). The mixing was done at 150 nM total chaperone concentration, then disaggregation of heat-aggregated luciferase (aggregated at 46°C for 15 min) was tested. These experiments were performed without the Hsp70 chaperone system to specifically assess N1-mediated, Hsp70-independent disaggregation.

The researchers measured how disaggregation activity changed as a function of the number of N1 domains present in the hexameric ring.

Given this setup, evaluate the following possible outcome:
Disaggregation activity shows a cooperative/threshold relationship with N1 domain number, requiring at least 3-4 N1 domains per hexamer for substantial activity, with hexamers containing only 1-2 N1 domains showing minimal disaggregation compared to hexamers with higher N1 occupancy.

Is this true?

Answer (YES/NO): YES